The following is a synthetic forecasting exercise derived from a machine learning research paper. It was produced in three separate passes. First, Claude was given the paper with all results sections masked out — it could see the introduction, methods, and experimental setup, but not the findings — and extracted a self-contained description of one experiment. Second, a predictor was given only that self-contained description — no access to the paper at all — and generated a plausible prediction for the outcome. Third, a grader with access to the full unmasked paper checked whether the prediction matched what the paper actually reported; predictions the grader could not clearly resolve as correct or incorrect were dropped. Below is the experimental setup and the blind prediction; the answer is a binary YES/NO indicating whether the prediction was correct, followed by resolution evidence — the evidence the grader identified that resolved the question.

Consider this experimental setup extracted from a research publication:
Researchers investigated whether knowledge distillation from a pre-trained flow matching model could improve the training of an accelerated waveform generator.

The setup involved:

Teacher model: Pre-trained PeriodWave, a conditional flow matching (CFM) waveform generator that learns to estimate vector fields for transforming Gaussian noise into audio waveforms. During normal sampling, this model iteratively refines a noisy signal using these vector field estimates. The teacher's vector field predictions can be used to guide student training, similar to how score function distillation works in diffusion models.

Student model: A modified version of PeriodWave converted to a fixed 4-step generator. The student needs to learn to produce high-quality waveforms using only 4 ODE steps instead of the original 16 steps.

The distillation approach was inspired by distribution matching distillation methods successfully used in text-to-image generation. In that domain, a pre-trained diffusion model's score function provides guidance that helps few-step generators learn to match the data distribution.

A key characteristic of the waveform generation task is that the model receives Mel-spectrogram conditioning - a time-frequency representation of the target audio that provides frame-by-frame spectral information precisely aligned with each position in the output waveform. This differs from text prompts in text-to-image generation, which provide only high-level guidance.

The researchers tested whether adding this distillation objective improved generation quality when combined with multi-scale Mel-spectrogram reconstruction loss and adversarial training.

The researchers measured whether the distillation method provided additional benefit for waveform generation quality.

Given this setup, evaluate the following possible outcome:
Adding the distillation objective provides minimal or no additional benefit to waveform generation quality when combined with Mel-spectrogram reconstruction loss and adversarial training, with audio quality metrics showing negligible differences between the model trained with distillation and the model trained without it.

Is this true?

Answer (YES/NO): YES